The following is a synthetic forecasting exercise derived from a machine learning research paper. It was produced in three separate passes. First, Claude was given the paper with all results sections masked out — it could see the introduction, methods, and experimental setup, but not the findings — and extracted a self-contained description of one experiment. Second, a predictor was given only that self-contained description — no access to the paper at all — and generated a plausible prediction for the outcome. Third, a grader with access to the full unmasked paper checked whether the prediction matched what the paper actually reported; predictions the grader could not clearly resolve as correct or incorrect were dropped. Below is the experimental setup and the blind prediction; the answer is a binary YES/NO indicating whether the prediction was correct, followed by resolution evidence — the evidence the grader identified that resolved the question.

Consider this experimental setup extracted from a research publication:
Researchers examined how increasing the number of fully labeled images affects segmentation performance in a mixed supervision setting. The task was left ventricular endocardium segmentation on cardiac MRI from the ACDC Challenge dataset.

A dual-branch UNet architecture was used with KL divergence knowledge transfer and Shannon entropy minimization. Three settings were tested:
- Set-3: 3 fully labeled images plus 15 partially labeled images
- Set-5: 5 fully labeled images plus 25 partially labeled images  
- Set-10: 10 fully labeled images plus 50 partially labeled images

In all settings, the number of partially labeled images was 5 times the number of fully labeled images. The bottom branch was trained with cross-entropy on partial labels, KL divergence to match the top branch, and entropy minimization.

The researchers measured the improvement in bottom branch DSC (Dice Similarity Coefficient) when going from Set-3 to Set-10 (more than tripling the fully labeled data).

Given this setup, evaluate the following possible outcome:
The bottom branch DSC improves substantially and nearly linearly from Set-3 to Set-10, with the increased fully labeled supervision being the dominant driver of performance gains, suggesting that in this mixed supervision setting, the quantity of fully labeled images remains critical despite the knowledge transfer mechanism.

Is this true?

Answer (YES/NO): NO